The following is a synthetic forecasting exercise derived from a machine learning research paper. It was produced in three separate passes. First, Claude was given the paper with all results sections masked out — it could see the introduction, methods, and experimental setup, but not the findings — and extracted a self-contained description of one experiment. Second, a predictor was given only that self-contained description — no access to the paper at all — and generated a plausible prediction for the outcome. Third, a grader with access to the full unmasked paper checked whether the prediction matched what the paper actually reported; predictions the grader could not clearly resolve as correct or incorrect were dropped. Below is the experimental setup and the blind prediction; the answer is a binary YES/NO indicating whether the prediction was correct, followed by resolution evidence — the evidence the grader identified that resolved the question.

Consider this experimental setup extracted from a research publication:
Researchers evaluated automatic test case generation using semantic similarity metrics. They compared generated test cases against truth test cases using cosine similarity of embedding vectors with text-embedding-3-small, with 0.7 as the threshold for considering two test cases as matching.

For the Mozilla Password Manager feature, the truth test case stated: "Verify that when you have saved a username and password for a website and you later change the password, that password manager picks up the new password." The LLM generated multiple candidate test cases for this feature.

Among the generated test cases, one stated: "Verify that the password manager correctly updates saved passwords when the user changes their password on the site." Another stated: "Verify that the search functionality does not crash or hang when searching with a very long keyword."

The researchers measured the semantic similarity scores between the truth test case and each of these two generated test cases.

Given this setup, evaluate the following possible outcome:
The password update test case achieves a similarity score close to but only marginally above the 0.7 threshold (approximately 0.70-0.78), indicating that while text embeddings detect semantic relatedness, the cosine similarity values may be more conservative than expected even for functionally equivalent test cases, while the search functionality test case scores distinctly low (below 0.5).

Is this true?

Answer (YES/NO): NO